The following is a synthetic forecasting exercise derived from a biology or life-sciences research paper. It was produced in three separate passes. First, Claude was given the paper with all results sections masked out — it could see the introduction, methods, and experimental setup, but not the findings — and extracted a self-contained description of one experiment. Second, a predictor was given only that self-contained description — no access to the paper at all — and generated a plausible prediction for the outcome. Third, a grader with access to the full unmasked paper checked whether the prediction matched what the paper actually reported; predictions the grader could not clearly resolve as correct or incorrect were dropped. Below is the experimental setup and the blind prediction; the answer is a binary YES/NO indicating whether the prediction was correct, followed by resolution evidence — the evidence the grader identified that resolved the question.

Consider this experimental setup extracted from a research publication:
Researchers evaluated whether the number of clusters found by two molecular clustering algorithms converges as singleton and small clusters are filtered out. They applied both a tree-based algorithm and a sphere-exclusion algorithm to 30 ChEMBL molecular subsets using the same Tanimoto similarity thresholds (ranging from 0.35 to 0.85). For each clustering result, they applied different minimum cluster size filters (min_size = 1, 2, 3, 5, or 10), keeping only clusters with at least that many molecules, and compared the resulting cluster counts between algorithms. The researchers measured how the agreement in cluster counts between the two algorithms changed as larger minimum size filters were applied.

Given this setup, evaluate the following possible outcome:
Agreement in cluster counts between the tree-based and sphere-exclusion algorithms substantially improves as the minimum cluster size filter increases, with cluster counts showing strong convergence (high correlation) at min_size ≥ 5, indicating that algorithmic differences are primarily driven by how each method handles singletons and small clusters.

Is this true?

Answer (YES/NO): NO